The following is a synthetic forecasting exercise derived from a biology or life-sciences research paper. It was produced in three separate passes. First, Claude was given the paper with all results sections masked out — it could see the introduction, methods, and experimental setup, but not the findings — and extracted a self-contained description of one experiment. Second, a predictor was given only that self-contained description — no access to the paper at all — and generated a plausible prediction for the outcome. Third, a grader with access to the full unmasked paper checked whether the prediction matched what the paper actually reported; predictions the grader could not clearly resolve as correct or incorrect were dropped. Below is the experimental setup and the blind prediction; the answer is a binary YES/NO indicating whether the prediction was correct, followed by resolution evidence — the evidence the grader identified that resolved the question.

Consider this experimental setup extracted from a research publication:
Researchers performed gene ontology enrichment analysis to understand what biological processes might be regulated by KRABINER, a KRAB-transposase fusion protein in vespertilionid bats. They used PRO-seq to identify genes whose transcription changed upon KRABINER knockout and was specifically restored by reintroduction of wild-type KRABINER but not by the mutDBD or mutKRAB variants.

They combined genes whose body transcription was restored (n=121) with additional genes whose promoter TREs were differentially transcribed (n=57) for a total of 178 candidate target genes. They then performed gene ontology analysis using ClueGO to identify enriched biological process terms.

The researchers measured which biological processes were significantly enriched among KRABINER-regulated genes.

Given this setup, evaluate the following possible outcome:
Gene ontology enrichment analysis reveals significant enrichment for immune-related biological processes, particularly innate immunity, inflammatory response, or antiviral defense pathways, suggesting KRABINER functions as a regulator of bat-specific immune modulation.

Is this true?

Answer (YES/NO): NO